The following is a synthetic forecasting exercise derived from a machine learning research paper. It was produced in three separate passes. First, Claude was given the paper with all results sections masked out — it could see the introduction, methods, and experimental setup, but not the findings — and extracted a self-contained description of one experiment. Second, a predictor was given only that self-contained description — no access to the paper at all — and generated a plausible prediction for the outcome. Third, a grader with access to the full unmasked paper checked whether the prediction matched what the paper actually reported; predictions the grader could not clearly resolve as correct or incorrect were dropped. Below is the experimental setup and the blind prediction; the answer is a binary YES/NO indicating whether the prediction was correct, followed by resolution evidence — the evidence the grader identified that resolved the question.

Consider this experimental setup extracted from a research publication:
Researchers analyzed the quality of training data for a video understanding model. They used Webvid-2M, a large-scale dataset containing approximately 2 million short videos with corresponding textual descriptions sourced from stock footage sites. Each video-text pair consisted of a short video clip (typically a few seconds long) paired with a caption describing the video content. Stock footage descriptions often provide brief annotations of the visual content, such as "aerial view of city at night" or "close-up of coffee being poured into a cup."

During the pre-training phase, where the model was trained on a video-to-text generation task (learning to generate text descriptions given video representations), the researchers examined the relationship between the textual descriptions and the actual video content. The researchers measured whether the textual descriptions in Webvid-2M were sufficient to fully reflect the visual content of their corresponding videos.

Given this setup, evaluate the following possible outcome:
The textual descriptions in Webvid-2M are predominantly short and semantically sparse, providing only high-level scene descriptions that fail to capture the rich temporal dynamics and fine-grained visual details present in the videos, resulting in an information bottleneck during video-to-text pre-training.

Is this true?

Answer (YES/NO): NO